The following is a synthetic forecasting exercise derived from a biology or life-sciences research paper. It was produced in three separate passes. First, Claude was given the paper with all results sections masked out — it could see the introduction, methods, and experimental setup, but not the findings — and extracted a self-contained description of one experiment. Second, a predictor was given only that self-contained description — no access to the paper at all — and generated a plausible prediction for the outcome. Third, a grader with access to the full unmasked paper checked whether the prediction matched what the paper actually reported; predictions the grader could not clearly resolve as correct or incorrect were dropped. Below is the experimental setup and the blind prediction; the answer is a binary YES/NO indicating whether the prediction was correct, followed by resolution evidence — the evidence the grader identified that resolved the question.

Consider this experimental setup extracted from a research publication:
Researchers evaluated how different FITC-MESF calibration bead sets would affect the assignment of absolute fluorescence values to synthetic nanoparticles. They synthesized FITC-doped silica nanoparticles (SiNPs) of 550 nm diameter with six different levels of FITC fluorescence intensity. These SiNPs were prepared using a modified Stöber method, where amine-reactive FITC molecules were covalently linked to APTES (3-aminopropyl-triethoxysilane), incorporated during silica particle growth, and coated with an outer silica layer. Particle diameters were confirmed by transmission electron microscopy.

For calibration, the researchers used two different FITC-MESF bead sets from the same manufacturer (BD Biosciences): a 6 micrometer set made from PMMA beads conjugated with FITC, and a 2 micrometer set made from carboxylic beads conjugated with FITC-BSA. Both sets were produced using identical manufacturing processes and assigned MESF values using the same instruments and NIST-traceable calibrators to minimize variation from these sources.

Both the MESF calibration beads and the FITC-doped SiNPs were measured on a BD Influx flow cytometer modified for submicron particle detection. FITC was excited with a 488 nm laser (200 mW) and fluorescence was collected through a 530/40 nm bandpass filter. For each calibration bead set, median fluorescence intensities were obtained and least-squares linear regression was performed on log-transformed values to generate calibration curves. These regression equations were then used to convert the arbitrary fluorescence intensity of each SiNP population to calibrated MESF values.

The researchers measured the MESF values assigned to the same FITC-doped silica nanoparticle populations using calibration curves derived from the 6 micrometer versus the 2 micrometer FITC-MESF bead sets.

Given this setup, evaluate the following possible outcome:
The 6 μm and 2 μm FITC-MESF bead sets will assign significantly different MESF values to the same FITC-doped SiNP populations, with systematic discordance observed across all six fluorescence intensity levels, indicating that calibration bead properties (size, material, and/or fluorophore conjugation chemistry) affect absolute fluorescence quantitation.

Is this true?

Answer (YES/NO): YES